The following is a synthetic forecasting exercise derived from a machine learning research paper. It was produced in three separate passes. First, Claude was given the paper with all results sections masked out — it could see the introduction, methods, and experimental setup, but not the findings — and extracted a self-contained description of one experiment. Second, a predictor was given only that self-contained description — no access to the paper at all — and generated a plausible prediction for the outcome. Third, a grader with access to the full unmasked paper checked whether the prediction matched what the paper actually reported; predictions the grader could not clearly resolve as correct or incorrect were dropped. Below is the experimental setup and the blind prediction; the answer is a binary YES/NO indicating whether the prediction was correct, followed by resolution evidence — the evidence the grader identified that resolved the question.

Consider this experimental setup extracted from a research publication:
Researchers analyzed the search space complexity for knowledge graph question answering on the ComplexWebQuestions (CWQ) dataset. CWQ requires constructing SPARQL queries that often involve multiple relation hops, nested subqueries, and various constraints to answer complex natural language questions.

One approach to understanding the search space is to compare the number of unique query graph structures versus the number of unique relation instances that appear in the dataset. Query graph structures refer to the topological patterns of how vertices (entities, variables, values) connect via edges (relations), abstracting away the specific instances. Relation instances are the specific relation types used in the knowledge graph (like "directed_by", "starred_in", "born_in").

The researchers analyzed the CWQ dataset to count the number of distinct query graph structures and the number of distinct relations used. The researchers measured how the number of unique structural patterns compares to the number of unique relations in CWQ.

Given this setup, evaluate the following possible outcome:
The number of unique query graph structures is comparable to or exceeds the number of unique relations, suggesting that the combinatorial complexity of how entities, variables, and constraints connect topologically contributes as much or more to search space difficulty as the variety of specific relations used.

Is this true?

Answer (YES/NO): NO